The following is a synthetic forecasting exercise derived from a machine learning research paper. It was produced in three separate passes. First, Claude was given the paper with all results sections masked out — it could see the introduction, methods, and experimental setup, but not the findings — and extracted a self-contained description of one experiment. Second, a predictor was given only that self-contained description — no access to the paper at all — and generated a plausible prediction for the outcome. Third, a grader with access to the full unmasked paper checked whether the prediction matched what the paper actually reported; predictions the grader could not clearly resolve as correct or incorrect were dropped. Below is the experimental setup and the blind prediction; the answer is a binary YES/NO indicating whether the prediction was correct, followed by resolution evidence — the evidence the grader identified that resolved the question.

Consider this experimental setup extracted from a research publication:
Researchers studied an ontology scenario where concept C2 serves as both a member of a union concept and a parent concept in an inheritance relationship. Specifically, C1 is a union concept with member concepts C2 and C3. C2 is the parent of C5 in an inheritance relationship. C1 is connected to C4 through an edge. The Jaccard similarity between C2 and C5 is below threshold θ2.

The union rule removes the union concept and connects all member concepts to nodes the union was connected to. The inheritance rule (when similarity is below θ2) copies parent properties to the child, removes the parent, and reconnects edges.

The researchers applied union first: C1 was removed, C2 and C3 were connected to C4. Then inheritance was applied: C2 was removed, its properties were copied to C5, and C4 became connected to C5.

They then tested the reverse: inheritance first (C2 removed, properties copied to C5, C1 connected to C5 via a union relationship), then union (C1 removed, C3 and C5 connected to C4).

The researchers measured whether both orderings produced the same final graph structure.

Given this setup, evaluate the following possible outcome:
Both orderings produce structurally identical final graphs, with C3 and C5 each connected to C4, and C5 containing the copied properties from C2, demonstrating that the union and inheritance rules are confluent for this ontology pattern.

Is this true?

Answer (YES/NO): YES